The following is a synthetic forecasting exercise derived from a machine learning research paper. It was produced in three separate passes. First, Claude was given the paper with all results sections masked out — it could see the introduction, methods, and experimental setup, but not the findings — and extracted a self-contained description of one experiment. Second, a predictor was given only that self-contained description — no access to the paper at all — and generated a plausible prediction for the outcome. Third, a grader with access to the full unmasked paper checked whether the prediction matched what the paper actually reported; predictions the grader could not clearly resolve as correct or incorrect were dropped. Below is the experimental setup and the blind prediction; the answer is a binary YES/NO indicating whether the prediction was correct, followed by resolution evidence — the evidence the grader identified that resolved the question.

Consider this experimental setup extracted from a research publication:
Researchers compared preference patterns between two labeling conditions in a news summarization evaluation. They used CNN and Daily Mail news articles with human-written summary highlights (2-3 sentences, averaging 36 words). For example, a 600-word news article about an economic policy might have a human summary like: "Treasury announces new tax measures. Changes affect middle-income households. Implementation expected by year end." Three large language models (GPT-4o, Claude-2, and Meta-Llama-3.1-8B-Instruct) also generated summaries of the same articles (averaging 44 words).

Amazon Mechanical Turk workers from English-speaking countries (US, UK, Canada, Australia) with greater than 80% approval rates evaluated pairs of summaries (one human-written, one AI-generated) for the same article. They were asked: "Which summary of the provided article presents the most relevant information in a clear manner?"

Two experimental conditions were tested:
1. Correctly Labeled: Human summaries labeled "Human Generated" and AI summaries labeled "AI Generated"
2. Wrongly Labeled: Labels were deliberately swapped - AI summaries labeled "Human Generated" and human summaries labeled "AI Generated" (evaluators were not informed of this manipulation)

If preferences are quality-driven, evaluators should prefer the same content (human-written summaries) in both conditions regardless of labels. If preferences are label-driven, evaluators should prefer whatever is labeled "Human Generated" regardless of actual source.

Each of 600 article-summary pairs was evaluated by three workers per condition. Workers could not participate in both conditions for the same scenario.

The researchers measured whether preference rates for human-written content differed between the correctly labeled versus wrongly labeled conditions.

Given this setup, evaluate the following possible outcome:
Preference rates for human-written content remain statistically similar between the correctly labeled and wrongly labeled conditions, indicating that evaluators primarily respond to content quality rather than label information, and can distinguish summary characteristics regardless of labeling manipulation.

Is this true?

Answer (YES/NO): NO